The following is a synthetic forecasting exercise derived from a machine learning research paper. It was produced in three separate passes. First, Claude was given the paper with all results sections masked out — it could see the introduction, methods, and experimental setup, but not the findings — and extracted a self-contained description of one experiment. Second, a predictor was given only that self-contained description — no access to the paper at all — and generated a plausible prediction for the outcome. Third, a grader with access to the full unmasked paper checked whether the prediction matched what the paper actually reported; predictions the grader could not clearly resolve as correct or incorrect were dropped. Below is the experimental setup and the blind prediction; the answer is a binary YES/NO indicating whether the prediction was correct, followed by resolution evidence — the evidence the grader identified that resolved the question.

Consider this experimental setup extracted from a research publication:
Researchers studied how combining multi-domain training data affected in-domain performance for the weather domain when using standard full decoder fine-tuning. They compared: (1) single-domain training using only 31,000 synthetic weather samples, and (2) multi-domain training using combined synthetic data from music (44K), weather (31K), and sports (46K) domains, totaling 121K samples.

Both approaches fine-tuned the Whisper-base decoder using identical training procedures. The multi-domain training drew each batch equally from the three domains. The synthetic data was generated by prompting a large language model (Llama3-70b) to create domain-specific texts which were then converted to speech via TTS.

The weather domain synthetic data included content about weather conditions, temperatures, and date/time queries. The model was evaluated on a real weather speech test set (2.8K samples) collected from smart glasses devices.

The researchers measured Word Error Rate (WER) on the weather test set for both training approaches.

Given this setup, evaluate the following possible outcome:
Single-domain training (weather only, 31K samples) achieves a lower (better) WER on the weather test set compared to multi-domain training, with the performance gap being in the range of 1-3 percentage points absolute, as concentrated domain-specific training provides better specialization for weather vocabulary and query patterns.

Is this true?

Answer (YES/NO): NO